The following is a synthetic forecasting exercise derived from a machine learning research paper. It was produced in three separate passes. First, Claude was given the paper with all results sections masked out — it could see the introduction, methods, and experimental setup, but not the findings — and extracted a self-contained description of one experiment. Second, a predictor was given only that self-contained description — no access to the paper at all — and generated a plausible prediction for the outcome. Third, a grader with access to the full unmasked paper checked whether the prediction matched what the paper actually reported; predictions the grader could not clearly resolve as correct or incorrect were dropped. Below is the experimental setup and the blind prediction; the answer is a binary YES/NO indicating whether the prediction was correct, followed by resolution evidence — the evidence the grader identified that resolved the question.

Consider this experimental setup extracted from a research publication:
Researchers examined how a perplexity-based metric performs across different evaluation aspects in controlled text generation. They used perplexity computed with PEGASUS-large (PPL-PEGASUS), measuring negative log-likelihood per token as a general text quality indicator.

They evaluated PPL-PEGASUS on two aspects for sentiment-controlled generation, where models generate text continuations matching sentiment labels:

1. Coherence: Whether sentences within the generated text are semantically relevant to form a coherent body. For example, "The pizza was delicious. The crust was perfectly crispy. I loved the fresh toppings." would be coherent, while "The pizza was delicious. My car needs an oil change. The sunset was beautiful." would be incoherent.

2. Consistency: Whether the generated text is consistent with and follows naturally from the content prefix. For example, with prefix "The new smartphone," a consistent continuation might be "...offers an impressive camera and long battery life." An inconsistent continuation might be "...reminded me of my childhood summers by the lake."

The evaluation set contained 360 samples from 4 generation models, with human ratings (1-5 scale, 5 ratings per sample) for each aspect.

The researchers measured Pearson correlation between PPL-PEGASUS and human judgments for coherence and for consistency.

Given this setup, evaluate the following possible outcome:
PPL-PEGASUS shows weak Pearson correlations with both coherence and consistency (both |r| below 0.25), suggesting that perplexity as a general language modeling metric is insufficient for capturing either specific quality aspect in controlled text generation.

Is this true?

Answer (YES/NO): NO